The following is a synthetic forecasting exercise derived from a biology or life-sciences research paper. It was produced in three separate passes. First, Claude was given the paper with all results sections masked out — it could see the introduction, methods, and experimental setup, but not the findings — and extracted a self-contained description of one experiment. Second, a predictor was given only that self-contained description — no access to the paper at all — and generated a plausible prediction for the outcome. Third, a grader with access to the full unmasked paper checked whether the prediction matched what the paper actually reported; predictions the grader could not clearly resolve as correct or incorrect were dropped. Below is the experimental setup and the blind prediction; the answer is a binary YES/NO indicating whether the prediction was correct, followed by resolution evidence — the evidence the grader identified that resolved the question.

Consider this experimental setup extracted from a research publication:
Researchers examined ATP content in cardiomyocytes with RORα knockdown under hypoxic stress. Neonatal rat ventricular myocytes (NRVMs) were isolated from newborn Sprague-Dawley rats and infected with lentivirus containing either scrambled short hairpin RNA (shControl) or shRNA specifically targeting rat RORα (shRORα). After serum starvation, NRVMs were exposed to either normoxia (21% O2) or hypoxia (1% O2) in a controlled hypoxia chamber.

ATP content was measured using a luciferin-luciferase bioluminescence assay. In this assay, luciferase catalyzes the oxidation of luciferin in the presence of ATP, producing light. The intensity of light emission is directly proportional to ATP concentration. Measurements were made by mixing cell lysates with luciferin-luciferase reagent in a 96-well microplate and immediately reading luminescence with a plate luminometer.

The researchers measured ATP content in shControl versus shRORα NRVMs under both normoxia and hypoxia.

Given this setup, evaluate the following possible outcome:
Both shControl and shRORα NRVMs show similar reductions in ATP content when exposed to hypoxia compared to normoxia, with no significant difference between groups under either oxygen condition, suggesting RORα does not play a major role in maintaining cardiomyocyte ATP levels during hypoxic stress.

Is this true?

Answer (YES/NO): NO